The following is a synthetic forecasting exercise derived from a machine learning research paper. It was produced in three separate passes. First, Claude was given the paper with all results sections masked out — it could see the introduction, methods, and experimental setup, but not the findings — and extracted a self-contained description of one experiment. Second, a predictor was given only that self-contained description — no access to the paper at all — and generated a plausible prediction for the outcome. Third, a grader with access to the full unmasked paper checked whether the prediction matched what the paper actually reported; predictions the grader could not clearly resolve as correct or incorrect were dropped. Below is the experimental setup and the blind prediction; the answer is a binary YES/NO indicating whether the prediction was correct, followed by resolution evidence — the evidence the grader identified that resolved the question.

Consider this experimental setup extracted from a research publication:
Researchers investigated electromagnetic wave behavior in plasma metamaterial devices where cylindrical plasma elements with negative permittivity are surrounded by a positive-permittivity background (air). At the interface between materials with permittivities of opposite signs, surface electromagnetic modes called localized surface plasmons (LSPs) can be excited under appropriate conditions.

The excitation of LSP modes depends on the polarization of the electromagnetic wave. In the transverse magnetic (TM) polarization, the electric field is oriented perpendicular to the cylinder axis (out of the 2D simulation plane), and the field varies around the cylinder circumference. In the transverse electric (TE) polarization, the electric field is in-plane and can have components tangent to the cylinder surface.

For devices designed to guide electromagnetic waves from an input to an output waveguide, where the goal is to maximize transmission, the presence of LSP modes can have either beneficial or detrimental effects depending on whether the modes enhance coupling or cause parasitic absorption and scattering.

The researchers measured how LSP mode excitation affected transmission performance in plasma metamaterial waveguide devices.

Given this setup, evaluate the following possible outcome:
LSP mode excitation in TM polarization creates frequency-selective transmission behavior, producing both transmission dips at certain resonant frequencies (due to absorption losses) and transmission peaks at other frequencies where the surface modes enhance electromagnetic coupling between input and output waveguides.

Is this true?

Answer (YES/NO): NO